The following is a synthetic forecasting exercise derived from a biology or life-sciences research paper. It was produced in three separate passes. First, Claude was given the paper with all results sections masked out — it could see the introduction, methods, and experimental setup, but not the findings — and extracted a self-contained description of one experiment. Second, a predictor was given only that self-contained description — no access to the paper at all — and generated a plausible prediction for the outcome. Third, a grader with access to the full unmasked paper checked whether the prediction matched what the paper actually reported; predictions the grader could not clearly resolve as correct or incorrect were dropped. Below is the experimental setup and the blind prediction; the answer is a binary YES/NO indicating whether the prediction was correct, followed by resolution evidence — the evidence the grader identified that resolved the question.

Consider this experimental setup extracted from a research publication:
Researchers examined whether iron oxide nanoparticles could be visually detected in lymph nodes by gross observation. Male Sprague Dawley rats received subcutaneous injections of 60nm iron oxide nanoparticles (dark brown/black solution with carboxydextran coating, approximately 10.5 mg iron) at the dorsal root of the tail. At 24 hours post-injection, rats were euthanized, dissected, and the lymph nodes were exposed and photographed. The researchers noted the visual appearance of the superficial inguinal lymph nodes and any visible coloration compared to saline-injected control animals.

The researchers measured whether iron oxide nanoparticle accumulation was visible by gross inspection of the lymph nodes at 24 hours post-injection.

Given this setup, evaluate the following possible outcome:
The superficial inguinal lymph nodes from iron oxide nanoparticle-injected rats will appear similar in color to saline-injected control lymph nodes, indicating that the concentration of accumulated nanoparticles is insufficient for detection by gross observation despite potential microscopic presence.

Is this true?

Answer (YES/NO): NO